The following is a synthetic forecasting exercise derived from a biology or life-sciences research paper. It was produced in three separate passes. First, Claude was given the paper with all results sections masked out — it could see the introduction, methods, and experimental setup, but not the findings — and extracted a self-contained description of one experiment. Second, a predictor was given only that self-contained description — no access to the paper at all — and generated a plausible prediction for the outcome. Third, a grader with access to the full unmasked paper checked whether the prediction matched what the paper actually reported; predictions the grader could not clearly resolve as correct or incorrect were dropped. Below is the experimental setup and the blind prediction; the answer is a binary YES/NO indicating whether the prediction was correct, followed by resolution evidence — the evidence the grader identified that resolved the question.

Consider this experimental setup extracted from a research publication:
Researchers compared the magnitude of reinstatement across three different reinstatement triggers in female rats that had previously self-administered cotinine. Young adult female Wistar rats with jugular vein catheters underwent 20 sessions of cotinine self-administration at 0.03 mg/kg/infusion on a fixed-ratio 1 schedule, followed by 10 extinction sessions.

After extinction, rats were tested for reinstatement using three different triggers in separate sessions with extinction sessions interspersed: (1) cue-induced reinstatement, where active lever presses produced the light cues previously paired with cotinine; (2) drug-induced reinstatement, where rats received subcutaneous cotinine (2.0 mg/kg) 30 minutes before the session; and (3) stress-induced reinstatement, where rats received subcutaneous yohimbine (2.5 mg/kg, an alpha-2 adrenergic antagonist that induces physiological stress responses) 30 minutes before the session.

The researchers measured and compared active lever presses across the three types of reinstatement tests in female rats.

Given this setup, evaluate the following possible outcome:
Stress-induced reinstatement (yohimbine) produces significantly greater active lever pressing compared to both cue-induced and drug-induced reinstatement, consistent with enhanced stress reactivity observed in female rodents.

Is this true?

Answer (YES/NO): NO